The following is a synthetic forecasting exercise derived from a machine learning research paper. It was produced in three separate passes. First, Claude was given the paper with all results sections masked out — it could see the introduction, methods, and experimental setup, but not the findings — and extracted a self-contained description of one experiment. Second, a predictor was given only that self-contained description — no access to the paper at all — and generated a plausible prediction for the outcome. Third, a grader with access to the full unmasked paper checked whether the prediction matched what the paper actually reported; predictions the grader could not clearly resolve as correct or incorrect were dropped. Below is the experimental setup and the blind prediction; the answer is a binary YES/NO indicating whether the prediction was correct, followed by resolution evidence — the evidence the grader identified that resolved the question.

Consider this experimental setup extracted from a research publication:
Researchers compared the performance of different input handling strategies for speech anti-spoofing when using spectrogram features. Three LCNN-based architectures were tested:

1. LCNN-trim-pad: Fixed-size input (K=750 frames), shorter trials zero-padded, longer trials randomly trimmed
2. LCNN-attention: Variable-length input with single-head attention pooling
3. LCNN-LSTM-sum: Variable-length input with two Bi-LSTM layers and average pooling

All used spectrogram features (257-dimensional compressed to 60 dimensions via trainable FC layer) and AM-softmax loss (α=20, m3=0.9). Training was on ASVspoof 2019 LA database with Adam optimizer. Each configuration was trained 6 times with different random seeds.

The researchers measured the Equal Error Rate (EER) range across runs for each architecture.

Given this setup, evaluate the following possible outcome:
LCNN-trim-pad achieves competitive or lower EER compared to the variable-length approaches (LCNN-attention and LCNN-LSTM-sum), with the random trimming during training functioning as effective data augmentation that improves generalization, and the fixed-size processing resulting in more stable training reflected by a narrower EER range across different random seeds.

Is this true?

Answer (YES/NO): NO